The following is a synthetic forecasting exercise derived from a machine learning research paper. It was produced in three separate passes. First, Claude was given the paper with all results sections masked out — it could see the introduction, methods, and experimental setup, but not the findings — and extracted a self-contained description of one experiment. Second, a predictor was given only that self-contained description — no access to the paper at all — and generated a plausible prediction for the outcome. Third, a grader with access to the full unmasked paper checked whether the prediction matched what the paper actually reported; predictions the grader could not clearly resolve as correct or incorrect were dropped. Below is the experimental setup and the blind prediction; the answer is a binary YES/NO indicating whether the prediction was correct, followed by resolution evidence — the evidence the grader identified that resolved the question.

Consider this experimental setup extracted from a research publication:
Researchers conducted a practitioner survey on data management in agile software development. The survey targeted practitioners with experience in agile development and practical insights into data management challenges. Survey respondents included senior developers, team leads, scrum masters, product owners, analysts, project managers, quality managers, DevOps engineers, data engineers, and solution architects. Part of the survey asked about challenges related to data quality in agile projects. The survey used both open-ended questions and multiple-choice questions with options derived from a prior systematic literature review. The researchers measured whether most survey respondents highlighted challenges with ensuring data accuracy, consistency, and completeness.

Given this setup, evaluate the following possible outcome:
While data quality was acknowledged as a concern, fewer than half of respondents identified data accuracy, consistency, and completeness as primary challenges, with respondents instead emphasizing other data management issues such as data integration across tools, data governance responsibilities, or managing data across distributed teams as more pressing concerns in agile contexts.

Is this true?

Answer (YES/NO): NO